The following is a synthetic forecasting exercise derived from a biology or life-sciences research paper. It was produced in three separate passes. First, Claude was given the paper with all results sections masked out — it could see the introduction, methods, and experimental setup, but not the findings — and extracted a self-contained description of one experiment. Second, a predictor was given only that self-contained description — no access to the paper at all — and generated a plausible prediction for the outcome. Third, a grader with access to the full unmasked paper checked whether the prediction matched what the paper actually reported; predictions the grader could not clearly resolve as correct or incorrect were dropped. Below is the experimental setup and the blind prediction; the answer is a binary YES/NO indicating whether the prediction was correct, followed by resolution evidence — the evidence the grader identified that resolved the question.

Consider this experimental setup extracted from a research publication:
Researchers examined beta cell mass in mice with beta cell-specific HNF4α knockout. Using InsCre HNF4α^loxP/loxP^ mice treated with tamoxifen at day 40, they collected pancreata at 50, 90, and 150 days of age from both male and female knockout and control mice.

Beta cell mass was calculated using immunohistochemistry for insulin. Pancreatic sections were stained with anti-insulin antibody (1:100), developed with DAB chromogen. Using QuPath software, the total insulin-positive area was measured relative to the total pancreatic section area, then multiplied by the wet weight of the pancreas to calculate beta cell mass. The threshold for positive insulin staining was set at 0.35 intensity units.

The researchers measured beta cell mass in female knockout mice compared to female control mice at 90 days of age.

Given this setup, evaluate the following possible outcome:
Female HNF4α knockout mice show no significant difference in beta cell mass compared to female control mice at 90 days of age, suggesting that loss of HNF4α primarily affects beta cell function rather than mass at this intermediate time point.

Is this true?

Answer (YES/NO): NO